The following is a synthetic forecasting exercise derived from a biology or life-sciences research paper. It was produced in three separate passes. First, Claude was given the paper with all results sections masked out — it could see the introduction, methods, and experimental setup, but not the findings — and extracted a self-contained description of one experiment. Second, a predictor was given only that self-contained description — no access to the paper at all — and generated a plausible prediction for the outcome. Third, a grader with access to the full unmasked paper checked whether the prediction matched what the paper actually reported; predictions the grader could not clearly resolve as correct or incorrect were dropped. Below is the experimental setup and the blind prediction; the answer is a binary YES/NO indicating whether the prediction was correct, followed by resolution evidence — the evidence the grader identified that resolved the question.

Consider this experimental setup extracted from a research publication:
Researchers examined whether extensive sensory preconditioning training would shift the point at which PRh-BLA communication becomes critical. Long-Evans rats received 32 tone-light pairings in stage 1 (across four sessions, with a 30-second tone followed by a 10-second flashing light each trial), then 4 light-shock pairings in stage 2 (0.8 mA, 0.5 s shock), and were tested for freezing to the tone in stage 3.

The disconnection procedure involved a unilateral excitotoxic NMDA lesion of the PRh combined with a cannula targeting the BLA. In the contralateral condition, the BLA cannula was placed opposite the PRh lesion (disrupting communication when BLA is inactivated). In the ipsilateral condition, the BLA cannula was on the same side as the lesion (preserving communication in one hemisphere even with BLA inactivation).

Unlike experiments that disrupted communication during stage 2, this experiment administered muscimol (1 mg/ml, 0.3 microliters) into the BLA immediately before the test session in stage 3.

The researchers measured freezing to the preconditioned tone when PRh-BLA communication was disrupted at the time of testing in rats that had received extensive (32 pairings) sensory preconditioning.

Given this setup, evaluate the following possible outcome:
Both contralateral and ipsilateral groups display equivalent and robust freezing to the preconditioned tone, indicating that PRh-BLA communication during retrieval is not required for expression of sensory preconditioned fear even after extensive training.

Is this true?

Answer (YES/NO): NO